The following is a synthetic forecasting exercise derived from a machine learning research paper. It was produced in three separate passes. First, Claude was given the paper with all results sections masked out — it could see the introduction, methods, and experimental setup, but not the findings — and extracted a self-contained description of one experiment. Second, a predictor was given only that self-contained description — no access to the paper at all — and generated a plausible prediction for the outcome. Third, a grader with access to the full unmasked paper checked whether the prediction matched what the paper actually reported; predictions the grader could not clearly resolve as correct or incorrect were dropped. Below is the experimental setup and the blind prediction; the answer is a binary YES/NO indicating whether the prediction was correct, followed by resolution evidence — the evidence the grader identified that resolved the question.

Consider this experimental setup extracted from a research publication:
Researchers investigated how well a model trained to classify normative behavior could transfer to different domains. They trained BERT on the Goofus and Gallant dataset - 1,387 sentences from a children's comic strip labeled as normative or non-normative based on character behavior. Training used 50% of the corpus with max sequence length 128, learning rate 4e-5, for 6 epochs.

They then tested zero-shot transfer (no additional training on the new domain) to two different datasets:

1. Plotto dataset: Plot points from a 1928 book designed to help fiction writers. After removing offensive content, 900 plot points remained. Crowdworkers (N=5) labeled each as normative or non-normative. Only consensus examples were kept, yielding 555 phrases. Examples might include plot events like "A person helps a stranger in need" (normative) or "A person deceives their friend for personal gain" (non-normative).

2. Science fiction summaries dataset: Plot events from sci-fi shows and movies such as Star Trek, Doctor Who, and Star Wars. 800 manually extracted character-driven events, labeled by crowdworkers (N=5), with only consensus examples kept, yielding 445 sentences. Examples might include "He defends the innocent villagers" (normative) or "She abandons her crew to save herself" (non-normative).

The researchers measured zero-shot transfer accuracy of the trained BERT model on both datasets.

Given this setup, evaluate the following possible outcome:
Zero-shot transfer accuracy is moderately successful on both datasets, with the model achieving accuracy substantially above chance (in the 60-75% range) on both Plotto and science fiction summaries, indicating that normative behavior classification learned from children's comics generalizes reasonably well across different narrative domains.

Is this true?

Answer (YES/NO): YES